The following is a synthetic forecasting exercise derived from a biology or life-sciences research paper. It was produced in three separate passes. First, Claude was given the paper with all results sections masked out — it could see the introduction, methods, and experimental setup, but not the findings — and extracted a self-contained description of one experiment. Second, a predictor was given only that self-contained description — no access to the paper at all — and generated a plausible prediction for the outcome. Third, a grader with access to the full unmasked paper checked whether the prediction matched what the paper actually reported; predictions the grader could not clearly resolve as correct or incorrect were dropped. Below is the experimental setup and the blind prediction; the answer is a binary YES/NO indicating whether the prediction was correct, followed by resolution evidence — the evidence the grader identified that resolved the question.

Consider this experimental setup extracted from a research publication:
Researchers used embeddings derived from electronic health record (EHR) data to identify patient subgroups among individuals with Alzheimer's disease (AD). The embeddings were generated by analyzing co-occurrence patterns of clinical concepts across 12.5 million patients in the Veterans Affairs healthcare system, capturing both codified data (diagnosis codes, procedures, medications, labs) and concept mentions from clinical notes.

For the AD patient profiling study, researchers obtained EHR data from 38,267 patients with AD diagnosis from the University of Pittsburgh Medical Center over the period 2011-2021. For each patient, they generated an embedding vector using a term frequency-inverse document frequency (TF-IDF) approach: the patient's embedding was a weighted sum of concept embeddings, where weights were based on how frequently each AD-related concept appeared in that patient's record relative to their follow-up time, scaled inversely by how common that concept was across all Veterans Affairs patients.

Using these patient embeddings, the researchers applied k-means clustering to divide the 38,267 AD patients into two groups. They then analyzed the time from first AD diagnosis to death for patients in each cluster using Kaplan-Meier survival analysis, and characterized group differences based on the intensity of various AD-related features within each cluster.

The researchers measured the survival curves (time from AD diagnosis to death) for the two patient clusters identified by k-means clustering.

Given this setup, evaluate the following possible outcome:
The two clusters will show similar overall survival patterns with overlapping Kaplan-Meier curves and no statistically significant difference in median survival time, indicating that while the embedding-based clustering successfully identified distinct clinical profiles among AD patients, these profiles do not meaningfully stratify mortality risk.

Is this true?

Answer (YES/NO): NO